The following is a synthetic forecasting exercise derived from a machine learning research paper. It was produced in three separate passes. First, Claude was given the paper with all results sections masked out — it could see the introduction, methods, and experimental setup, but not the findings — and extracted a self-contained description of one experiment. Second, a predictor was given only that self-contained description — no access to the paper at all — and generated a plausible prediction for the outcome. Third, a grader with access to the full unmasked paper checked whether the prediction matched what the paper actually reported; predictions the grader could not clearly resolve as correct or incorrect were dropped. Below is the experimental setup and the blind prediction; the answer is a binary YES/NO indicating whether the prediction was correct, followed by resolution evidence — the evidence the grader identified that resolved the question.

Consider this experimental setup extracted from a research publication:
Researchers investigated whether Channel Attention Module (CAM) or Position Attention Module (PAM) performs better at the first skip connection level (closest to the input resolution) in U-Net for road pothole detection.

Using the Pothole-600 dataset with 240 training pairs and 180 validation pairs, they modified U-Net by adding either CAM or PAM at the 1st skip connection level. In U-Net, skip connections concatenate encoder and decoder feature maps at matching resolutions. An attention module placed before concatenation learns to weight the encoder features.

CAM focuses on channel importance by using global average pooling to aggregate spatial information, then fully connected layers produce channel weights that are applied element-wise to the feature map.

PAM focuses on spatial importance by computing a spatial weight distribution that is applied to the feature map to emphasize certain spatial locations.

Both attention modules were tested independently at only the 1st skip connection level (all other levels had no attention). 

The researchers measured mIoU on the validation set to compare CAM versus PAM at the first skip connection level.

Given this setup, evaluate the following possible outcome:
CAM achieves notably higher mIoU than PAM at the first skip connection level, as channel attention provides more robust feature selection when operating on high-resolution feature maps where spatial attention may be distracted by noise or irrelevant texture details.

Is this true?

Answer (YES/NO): NO